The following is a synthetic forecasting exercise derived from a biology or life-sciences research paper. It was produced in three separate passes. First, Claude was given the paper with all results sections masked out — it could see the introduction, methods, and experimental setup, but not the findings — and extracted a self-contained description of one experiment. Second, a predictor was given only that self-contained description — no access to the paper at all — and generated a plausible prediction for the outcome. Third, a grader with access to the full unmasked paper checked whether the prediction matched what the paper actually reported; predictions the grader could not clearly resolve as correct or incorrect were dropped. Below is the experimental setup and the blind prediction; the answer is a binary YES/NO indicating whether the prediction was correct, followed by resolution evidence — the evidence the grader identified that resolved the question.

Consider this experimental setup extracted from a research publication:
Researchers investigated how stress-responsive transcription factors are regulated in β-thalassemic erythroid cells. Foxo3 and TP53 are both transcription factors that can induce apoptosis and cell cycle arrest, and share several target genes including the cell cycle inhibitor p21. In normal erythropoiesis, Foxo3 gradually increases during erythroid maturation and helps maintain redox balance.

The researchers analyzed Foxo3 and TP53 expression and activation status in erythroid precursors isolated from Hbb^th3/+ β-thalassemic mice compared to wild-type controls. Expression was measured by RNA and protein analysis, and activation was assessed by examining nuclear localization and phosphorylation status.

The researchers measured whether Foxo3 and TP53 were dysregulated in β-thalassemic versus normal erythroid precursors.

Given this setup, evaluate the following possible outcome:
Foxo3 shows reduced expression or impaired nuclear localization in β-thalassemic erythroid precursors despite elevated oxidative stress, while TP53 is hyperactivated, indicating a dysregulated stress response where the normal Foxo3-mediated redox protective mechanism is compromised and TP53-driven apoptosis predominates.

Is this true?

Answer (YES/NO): NO